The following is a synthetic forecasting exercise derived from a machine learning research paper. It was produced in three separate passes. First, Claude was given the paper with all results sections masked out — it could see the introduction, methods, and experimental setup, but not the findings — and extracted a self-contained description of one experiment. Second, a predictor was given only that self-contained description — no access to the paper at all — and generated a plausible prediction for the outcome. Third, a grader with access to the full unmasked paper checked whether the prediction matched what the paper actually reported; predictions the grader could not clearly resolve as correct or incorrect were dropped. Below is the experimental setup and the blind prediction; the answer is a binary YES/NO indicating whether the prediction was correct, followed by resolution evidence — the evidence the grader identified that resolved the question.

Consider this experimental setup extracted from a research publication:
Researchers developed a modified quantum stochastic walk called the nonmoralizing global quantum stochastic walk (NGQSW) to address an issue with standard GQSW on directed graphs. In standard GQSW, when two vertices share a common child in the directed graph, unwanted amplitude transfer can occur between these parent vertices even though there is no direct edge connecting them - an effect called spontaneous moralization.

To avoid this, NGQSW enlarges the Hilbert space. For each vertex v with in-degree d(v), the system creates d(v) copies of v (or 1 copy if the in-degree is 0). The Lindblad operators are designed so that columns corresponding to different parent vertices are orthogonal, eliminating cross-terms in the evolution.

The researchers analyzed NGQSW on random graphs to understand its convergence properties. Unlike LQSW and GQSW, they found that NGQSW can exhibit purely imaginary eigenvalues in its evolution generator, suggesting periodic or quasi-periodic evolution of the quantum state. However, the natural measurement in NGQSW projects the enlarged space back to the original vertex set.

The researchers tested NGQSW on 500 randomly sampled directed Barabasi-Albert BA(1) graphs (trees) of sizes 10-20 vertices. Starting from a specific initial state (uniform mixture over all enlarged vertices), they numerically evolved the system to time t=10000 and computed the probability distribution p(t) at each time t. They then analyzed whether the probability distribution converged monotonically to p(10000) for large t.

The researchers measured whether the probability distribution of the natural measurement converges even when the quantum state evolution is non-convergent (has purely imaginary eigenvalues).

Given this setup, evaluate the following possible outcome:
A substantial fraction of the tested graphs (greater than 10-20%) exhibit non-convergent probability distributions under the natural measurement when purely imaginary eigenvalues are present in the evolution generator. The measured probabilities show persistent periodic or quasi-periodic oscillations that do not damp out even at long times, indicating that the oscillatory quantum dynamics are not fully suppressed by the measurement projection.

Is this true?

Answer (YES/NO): NO